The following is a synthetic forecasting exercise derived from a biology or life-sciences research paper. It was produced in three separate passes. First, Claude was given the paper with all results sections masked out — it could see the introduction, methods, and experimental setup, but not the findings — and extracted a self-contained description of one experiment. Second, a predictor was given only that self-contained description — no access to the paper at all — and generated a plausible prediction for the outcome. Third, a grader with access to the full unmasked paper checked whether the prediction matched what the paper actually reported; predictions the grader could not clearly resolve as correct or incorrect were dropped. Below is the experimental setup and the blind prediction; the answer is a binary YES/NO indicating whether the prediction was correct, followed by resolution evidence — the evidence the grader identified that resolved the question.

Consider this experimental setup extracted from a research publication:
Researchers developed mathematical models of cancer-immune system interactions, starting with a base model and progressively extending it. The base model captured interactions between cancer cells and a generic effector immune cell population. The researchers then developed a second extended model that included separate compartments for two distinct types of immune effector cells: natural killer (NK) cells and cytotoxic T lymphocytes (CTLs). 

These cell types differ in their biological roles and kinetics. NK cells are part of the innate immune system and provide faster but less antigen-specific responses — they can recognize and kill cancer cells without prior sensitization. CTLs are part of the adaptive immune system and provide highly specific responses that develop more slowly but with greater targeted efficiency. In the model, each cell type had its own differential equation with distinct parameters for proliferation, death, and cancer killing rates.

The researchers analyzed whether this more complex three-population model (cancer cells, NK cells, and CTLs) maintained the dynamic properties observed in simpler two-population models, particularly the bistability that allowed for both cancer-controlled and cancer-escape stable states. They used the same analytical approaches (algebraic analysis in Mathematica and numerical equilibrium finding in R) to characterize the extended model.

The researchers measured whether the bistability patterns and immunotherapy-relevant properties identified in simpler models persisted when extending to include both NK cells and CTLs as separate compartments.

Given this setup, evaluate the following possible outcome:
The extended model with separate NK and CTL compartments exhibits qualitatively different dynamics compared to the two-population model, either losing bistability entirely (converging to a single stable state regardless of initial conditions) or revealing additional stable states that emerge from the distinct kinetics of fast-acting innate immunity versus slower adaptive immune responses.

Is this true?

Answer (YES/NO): NO